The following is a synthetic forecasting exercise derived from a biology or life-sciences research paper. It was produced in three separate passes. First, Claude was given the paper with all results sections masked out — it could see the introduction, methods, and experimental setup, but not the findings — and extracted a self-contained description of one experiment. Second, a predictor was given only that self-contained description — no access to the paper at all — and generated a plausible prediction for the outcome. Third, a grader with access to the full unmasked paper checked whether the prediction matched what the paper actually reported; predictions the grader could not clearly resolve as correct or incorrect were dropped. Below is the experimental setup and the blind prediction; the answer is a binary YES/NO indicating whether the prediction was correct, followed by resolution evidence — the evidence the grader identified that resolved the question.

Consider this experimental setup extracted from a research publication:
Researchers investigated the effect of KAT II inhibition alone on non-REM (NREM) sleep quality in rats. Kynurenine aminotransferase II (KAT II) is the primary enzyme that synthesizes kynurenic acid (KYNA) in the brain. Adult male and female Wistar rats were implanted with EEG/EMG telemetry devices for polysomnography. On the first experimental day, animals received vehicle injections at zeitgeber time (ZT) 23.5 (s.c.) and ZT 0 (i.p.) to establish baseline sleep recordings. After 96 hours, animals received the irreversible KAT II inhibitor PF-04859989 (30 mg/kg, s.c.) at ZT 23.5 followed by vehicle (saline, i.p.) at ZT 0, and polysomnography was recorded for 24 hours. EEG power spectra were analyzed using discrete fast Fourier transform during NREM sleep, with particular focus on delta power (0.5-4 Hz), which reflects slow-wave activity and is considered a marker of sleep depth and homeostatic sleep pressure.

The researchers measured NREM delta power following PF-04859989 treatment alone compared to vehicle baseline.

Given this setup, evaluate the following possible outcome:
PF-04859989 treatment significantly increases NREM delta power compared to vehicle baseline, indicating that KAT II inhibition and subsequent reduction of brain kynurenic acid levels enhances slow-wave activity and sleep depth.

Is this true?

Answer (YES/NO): YES